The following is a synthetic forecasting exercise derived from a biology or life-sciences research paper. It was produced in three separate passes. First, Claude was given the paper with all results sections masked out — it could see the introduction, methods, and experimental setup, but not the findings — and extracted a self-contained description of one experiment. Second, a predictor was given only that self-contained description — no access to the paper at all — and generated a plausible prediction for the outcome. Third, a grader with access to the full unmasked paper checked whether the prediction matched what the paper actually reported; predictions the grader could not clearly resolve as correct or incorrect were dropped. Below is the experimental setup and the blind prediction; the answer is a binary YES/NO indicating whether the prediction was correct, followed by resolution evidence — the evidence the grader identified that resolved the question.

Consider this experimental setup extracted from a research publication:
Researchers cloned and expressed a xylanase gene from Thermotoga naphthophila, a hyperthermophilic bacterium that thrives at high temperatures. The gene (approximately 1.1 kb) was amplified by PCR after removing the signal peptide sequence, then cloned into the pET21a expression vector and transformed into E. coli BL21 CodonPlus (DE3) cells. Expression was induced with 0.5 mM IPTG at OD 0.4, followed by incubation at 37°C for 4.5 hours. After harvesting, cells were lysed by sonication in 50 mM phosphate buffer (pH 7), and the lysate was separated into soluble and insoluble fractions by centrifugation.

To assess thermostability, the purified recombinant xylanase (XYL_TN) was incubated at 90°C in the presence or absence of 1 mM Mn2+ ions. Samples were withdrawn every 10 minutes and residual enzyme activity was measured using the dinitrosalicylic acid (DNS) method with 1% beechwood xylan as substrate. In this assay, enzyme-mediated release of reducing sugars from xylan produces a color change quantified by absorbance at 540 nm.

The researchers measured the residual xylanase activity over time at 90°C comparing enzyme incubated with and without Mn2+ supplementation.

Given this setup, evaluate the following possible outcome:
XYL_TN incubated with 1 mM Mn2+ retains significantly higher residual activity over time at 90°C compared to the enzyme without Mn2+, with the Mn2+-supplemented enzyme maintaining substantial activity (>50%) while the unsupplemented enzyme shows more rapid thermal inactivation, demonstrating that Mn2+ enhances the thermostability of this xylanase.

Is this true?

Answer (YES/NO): YES